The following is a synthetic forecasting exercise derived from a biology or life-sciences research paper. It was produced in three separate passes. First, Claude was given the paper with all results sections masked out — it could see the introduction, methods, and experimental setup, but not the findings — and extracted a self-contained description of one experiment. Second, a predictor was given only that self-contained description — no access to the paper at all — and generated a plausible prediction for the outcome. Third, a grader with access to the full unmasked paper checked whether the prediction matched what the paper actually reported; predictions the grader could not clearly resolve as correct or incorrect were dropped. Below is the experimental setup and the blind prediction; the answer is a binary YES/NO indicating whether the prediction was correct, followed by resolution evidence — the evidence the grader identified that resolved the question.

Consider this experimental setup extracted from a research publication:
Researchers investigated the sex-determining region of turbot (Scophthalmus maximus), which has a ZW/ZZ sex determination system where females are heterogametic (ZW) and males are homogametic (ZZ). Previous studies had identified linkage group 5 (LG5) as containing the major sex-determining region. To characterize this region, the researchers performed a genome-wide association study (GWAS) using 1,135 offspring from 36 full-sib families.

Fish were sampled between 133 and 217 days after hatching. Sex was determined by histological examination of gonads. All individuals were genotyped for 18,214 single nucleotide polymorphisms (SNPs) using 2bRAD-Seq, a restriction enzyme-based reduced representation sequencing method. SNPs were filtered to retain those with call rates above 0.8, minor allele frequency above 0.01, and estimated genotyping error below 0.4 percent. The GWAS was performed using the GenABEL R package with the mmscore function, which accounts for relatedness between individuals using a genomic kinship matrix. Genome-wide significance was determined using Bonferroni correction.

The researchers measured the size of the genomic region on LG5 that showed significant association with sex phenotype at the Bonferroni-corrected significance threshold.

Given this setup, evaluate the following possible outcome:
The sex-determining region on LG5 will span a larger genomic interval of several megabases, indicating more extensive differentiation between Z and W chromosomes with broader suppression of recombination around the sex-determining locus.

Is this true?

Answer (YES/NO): NO